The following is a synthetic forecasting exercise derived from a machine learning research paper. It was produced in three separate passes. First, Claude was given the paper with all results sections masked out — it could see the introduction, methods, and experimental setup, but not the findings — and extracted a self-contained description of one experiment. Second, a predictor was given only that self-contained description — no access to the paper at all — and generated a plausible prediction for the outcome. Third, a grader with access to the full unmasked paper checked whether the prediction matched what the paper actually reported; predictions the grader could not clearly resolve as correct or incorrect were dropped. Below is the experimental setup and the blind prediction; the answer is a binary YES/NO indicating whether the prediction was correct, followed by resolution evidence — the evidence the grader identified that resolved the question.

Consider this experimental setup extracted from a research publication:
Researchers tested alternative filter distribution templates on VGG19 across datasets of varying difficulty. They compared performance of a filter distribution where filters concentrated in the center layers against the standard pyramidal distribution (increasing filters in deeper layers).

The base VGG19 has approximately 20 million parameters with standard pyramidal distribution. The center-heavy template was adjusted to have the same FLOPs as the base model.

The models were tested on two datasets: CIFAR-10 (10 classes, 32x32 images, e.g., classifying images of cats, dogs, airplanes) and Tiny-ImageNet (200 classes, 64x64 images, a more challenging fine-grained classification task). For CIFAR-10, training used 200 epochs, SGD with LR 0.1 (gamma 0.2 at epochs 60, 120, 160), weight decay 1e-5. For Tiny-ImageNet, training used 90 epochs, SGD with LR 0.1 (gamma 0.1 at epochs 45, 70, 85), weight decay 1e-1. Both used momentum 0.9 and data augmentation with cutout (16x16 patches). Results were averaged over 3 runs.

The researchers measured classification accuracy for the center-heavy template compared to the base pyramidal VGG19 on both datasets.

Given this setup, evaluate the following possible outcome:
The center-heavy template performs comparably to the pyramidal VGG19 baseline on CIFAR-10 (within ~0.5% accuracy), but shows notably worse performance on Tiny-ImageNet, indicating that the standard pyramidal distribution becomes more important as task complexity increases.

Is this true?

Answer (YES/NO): NO